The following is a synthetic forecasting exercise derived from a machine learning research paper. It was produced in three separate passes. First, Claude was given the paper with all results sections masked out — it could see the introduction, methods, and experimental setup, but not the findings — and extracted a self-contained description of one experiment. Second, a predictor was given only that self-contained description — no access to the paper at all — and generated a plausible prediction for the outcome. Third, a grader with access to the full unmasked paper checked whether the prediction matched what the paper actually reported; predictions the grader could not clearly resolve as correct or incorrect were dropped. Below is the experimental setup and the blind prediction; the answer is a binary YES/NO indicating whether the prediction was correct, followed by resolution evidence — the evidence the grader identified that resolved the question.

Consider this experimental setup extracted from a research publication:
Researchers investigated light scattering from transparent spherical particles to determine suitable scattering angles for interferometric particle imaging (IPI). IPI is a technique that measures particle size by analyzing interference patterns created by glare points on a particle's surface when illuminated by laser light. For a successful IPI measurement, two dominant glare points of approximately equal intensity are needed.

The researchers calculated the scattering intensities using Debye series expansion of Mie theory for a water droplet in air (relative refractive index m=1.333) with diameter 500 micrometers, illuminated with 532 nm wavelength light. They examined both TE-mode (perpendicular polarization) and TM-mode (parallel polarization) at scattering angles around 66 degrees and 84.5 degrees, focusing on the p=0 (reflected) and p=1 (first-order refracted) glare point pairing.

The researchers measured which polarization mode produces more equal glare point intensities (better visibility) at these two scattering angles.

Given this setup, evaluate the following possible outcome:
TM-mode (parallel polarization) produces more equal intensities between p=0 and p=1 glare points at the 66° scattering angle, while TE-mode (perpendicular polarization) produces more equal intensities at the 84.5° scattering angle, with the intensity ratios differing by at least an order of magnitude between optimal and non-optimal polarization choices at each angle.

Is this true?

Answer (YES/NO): NO